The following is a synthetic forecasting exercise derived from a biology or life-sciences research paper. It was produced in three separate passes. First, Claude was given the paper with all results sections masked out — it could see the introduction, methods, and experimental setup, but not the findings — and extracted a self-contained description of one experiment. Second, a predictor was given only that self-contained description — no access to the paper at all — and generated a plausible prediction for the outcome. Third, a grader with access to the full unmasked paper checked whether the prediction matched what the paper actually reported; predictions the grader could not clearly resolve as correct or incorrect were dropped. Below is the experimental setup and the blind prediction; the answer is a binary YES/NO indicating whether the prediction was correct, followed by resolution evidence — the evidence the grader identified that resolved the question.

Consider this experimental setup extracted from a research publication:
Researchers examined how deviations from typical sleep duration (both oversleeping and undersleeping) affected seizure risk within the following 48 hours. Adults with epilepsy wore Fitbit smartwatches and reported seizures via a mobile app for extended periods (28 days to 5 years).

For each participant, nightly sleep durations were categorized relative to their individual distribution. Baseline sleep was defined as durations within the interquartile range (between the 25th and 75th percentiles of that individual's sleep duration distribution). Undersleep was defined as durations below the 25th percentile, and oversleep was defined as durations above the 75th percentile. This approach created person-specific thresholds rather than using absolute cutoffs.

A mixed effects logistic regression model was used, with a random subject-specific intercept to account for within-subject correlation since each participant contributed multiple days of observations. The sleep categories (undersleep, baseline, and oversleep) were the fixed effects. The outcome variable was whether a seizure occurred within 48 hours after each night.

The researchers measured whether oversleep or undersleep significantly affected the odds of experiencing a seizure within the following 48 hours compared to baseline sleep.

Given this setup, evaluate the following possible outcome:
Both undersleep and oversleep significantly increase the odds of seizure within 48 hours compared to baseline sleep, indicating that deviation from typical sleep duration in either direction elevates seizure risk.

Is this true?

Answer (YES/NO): NO